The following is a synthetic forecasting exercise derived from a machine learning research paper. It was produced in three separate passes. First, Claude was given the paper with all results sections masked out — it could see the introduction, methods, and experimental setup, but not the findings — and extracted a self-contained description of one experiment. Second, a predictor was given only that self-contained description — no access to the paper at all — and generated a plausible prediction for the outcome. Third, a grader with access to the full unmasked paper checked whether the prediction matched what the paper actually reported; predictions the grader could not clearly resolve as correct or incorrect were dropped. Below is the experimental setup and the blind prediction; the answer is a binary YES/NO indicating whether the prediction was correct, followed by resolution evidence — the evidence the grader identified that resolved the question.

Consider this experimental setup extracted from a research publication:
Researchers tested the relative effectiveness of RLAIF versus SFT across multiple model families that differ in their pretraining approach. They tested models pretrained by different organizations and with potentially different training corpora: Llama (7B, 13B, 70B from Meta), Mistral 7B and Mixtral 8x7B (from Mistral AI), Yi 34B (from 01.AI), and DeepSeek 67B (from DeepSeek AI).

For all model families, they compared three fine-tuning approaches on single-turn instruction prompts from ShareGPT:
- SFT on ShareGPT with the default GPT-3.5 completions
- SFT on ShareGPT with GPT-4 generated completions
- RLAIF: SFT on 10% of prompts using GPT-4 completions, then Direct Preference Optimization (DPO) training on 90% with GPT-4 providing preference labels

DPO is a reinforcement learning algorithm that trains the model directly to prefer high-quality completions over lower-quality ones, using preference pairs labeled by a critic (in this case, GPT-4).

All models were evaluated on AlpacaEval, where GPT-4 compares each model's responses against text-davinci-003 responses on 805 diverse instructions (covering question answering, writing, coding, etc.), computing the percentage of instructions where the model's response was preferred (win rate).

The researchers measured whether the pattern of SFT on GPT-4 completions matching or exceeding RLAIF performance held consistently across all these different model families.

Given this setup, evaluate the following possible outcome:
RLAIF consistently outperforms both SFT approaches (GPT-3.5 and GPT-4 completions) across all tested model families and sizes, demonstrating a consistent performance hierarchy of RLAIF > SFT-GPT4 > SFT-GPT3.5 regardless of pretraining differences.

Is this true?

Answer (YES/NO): NO